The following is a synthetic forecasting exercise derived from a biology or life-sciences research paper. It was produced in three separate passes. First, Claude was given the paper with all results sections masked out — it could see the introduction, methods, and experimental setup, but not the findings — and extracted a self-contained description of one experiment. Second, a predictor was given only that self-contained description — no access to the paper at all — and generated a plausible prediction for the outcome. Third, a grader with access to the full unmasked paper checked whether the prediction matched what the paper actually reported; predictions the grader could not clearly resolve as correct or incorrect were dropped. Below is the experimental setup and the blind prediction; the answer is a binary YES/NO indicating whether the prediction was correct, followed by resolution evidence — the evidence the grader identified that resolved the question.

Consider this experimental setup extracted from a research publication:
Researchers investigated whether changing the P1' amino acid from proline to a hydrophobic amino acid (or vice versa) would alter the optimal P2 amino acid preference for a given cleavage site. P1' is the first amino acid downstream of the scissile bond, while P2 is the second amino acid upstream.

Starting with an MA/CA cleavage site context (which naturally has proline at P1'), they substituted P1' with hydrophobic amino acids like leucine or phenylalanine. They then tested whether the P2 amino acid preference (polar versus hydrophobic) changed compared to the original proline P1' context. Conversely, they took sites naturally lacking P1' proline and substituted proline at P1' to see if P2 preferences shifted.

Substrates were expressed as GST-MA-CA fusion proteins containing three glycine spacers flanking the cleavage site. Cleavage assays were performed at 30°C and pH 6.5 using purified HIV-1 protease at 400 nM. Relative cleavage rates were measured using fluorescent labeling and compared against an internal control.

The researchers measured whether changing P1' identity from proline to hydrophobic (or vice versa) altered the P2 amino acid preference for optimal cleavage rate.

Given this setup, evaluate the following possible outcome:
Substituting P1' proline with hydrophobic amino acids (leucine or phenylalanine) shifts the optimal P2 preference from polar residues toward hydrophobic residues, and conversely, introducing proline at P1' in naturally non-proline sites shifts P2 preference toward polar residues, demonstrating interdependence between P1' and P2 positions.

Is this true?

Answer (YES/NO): YES